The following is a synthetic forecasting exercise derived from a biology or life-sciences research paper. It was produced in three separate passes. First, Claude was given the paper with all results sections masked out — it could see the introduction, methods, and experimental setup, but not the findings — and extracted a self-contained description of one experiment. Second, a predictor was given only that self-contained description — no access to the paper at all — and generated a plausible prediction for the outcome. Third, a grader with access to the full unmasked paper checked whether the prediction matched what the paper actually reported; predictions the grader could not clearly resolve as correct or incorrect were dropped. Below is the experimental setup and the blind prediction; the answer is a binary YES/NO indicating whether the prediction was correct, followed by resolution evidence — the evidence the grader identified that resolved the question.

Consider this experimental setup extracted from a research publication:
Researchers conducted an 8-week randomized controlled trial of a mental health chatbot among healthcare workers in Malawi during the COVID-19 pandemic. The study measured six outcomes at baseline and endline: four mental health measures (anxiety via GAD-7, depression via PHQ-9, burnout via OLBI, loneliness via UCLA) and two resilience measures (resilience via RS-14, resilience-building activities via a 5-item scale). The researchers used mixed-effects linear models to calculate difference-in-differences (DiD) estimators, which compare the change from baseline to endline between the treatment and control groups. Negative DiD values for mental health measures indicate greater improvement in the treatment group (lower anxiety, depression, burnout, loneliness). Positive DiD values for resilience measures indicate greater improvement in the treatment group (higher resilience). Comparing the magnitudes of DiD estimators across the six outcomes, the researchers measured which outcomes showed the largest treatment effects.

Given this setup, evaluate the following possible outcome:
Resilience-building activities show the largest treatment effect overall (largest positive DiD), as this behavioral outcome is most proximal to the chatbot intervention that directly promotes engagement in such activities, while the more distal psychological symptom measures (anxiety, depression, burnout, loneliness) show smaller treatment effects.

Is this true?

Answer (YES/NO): NO